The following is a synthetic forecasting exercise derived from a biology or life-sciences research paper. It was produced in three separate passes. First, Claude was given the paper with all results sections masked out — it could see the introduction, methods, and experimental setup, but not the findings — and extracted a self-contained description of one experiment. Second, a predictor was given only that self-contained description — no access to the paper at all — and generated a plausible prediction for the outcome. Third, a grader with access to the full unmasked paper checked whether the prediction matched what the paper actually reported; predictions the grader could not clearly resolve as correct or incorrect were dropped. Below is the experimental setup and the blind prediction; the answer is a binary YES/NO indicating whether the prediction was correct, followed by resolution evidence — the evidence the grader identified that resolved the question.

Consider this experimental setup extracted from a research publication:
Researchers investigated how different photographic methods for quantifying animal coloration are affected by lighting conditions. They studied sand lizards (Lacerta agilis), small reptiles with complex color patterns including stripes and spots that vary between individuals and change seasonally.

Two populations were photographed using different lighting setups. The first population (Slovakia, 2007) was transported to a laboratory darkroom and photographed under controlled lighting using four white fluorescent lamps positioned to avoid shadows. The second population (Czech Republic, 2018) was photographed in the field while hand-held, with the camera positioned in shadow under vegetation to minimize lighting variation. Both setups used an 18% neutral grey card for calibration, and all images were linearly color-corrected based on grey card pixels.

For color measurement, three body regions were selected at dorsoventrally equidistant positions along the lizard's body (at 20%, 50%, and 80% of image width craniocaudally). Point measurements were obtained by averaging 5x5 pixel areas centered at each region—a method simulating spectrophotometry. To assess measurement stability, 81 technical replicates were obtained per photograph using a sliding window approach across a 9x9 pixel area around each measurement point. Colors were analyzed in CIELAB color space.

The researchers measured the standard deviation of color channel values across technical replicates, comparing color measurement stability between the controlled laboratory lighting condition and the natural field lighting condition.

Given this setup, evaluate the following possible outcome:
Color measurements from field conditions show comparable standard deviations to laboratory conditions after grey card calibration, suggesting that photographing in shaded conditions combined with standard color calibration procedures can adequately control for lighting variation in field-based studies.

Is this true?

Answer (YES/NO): NO